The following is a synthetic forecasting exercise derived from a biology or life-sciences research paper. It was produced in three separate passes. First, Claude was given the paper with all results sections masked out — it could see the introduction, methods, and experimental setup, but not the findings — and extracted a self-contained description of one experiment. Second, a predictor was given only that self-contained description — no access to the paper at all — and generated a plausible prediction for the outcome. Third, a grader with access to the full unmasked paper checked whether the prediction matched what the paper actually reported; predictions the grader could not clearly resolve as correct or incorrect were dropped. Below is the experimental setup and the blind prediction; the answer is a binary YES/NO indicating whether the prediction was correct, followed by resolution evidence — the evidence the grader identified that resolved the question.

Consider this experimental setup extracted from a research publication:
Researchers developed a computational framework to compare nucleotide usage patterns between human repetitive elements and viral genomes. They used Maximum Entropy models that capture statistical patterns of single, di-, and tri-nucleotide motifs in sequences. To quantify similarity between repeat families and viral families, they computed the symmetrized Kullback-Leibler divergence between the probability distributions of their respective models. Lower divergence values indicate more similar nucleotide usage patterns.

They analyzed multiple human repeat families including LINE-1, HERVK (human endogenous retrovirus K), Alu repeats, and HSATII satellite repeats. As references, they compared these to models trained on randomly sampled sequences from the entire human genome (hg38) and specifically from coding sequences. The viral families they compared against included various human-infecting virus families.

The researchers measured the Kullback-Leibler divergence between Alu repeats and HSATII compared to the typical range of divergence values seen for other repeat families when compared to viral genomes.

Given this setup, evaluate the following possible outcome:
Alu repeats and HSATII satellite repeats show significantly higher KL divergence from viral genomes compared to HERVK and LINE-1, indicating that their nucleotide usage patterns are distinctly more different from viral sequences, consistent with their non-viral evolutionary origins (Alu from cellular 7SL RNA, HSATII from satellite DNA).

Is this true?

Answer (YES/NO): YES